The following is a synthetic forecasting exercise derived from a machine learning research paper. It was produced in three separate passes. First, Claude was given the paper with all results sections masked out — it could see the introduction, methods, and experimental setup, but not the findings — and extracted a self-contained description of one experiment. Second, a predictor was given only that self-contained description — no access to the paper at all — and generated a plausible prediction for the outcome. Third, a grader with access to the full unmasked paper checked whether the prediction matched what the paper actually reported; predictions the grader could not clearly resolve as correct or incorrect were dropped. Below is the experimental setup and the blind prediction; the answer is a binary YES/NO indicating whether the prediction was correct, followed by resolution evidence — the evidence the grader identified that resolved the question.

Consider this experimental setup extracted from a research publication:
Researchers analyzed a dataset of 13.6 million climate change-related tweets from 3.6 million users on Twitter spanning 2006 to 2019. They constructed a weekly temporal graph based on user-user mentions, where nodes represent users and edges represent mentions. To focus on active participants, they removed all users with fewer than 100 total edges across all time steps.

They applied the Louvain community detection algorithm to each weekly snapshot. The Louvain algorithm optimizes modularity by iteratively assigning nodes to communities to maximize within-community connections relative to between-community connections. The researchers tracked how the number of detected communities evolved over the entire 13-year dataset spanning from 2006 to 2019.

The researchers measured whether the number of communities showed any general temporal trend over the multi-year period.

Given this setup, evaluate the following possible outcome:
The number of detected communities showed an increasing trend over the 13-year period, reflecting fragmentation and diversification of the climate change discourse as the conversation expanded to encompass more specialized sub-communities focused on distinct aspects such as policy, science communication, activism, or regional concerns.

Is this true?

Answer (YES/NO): YES